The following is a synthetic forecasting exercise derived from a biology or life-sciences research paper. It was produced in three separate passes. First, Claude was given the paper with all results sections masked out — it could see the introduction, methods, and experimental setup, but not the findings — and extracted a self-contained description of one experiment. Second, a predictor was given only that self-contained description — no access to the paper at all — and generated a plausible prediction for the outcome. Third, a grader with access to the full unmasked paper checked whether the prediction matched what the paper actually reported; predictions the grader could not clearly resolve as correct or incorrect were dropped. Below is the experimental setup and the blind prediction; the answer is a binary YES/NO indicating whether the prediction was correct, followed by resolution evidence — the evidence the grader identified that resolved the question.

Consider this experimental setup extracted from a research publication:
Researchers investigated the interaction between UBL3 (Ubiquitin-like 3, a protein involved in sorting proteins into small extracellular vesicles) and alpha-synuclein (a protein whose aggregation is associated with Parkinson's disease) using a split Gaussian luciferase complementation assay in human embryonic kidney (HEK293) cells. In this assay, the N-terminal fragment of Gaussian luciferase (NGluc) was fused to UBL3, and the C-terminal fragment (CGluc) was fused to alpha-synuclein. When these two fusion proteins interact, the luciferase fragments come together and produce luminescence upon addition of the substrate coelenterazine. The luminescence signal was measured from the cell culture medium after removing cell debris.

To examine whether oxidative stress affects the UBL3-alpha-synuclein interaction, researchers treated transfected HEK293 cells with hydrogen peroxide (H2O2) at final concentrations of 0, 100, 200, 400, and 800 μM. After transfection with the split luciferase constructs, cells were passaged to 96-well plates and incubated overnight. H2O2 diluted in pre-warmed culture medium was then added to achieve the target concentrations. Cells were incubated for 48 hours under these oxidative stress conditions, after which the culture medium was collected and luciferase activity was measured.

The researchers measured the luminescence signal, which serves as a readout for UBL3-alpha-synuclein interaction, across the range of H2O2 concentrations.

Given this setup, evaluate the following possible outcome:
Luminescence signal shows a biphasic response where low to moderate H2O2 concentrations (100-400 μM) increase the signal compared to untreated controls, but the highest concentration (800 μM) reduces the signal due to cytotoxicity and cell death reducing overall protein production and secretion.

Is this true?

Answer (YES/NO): NO